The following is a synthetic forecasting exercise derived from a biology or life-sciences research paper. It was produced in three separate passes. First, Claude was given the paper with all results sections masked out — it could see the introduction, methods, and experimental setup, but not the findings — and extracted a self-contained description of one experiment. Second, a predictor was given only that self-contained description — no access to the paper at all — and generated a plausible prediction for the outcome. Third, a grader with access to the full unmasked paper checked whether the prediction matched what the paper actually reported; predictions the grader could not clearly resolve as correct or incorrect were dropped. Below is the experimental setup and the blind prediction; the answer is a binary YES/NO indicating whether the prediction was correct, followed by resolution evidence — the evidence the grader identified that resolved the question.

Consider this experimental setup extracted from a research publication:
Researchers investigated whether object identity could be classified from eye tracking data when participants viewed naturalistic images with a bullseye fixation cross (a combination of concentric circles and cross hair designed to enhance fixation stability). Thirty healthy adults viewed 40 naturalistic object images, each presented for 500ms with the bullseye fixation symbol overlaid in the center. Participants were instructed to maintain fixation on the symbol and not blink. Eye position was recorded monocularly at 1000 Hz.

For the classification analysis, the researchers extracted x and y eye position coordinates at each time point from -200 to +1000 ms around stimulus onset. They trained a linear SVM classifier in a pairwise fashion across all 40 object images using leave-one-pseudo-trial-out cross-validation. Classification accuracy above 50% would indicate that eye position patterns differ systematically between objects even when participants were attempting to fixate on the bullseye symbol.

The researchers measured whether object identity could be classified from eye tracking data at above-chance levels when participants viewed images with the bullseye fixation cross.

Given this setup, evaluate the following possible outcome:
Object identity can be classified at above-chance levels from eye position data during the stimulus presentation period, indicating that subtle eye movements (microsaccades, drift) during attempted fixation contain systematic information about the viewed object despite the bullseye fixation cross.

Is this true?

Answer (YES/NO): YES